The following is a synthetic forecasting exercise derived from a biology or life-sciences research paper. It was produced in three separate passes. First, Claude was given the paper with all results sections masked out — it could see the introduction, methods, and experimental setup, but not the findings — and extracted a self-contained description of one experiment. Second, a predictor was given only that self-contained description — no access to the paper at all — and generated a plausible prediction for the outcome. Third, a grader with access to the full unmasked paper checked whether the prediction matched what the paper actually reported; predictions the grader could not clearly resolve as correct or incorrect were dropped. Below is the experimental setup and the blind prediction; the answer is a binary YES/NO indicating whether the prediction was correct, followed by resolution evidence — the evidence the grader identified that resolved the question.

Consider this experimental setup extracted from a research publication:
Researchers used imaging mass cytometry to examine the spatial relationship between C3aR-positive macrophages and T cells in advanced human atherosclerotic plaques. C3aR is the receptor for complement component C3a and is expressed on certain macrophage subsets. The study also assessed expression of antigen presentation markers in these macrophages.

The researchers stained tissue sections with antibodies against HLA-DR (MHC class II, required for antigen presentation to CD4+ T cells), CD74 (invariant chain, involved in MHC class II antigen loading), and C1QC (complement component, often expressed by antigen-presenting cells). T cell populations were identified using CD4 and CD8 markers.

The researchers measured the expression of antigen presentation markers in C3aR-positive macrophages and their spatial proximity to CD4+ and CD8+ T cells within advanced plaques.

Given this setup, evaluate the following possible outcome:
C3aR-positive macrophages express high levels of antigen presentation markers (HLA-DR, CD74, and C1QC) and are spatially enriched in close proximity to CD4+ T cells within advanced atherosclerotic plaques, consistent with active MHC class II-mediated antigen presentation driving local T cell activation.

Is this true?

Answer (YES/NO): YES